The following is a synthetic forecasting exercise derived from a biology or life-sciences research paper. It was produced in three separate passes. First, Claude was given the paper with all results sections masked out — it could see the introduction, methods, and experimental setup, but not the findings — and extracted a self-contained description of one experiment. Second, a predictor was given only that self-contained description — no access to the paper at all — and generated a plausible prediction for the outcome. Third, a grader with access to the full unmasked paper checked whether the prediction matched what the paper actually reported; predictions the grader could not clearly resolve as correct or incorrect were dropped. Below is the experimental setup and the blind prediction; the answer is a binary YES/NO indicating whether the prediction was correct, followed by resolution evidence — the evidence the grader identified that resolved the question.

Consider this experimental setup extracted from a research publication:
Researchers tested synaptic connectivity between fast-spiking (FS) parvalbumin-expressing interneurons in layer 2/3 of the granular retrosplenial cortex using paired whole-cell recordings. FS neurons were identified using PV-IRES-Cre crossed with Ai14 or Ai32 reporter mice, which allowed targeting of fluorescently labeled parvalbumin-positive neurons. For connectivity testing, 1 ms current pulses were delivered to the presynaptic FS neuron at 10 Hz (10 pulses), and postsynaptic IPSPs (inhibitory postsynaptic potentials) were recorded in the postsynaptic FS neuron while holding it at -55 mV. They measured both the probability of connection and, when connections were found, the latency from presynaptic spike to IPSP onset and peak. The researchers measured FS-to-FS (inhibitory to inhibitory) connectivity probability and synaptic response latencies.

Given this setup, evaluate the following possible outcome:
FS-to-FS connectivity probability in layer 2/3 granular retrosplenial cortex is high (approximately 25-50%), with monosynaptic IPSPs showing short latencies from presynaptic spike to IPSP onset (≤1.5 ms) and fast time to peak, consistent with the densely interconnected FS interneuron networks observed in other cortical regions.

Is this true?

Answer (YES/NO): NO